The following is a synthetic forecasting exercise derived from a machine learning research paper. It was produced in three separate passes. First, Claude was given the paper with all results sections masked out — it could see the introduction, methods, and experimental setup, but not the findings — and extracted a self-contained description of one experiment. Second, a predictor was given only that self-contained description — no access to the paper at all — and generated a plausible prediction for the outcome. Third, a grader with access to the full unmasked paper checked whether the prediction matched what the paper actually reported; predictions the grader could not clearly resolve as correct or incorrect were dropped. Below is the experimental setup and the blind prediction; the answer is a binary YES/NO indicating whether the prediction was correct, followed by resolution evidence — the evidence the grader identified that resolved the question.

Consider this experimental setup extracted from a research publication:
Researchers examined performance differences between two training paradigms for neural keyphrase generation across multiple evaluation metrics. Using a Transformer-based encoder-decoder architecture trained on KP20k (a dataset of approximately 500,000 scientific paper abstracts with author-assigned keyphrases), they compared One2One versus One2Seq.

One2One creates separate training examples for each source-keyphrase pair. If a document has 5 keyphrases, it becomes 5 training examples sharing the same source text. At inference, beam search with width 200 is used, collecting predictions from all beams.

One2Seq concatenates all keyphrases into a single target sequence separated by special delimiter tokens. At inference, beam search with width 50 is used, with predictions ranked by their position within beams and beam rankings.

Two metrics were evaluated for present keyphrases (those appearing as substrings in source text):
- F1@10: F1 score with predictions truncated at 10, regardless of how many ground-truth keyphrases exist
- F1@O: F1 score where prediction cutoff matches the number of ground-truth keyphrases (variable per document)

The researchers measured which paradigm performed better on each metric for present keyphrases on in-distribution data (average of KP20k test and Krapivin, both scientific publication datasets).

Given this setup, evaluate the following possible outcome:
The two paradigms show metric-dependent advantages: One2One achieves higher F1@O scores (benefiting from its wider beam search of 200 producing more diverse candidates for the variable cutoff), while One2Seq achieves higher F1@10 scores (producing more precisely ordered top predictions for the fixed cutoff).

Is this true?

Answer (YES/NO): NO